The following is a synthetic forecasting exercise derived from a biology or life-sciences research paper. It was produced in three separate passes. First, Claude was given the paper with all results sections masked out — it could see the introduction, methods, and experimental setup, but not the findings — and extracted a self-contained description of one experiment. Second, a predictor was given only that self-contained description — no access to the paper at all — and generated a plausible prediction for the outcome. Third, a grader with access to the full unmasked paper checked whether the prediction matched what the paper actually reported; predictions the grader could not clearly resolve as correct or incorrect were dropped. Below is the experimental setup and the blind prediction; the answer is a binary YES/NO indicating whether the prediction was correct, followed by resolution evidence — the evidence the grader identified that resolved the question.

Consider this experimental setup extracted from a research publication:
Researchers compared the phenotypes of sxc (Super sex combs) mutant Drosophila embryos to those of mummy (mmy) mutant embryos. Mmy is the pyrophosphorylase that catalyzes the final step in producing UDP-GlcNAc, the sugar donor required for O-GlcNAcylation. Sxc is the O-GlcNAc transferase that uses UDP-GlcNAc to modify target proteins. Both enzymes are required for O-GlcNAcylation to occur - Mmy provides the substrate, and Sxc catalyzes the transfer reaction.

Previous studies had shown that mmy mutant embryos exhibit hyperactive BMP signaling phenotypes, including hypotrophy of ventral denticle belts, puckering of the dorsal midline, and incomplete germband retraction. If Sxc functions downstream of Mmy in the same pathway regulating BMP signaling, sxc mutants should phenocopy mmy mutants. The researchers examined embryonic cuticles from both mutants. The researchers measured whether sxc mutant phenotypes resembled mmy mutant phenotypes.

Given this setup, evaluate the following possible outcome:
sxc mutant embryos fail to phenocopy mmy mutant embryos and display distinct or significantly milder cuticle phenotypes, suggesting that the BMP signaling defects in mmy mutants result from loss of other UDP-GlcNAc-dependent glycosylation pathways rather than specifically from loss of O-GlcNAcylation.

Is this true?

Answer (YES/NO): NO